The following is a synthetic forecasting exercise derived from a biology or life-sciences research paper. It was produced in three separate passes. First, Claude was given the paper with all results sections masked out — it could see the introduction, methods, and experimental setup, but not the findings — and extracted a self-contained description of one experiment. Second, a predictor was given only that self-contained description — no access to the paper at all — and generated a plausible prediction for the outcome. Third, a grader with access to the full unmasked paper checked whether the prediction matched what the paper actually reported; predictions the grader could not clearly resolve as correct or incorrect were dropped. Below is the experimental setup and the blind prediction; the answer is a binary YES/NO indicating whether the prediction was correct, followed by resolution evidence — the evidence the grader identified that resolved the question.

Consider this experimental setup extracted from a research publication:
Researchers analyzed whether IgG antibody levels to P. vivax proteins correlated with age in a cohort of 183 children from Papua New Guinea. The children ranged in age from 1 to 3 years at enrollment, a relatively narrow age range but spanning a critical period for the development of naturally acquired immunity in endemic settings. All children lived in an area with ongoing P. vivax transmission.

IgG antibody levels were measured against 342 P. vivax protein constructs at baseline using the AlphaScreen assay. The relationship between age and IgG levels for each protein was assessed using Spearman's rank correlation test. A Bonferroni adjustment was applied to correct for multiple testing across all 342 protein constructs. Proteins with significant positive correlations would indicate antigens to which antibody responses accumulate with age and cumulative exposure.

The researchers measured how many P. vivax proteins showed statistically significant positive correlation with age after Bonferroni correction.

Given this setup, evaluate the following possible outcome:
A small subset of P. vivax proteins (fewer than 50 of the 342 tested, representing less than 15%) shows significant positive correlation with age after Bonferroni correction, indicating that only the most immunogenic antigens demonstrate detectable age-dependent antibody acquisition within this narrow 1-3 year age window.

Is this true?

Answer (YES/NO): NO